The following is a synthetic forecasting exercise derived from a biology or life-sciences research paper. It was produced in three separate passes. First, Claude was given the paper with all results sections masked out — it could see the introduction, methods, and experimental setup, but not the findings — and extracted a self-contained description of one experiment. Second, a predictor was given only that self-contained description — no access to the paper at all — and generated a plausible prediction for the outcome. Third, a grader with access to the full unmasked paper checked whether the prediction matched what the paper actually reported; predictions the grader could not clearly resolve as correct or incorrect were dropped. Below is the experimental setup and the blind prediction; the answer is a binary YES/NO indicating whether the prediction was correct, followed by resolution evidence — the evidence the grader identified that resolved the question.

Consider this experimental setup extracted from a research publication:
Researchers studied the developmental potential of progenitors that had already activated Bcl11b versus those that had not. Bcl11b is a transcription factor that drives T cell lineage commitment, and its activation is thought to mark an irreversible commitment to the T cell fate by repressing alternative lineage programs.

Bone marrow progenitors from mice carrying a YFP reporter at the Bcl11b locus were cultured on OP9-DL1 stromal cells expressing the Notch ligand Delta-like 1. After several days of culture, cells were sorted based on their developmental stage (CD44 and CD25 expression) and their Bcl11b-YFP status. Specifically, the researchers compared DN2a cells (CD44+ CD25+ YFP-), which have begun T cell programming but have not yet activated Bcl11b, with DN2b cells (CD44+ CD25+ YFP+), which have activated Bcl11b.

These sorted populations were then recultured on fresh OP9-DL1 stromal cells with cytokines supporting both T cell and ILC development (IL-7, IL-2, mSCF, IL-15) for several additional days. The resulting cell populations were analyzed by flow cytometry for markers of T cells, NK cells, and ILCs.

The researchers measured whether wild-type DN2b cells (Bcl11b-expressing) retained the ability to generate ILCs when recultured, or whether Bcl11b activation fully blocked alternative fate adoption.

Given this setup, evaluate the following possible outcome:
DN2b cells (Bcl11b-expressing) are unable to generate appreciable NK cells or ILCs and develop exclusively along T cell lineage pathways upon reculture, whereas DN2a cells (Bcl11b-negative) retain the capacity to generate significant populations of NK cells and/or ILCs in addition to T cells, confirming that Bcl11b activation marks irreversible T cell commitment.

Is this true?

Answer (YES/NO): NO